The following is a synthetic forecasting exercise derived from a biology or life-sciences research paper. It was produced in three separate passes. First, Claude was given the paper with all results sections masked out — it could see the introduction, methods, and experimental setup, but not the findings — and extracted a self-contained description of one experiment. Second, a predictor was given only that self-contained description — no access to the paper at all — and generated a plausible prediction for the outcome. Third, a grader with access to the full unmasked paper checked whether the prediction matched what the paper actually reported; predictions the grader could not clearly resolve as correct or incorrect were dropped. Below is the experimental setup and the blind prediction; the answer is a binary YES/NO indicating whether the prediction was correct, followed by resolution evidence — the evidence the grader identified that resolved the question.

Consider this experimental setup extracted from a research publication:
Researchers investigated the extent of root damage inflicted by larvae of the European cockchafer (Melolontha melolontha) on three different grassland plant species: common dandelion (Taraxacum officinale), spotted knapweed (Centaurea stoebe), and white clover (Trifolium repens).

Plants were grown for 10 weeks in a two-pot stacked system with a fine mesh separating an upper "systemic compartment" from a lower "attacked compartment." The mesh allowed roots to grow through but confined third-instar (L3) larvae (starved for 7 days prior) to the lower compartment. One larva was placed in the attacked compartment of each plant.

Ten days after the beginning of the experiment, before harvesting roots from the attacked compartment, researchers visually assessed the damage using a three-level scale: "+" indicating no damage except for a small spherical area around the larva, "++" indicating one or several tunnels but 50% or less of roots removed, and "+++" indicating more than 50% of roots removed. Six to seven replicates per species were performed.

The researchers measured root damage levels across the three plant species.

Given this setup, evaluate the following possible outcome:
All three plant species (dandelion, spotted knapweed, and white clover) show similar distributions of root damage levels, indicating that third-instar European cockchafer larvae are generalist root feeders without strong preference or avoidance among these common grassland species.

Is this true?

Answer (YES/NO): NO